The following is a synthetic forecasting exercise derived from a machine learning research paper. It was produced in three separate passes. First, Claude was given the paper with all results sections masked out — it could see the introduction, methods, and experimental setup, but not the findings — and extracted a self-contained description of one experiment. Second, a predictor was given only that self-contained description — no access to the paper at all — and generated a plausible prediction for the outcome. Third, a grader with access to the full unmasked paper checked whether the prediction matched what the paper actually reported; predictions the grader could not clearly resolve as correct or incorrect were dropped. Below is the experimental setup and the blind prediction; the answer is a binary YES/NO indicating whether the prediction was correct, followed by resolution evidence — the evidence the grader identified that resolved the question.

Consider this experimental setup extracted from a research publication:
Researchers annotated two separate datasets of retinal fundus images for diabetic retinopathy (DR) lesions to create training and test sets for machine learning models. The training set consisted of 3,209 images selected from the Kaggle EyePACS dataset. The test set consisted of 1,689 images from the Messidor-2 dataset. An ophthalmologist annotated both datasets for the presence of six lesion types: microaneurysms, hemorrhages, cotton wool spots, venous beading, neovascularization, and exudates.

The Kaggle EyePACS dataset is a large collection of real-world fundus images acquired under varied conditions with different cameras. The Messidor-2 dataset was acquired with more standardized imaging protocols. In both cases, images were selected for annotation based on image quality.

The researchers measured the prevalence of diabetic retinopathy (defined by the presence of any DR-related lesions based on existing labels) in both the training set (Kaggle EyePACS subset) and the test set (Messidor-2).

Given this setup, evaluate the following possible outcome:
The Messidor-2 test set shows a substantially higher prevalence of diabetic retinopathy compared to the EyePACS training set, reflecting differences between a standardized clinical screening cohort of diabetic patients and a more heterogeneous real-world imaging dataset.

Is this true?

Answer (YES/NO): NO